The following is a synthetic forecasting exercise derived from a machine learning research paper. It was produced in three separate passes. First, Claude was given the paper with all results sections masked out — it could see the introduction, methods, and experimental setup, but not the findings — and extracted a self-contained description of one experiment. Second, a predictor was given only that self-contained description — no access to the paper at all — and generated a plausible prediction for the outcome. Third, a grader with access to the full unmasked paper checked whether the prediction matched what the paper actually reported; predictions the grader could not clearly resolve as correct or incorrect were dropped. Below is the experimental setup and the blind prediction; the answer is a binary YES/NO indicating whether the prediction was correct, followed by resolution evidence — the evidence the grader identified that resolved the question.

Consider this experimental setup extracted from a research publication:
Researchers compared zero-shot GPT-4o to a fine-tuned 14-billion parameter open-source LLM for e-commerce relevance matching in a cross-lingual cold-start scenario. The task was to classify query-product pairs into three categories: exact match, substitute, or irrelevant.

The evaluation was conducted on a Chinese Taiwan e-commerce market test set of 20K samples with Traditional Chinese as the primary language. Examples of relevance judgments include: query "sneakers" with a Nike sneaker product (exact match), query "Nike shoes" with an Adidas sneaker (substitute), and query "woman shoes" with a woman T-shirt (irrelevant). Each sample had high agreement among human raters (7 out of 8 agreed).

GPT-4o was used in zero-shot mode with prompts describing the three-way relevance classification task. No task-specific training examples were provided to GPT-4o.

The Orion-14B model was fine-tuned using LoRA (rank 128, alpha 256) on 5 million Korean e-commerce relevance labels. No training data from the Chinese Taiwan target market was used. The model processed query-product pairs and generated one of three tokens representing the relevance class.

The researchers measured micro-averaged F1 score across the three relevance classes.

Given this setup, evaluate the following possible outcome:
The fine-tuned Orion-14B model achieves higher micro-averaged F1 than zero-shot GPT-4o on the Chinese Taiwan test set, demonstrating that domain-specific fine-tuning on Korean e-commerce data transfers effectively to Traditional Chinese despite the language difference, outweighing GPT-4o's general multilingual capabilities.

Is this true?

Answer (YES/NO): YES